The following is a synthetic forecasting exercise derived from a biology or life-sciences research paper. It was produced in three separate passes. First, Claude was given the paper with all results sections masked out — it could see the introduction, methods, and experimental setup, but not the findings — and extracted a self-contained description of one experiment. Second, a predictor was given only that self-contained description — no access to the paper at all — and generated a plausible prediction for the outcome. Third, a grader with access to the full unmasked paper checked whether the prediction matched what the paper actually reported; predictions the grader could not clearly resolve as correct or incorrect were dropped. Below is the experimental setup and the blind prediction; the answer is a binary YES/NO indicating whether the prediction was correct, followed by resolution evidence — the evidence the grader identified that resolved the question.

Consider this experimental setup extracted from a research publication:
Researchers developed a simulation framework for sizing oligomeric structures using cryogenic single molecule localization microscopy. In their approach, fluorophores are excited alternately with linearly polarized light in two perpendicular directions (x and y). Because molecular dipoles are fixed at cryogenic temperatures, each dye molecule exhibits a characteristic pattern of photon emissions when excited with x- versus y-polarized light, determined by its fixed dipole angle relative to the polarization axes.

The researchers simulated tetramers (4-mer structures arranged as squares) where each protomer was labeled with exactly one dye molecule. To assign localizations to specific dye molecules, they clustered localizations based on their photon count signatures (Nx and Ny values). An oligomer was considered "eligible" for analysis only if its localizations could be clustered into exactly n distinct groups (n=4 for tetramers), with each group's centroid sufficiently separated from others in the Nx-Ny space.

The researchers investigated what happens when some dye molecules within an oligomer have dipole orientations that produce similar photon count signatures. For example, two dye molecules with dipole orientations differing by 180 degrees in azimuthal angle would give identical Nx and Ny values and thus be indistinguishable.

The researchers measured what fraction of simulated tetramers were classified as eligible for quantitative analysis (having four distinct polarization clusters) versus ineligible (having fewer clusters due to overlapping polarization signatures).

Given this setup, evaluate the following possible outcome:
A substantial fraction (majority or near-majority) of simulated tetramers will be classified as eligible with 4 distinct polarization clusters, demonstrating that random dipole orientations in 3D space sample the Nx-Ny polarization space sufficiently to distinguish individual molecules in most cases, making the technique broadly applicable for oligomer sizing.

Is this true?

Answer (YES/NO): YES